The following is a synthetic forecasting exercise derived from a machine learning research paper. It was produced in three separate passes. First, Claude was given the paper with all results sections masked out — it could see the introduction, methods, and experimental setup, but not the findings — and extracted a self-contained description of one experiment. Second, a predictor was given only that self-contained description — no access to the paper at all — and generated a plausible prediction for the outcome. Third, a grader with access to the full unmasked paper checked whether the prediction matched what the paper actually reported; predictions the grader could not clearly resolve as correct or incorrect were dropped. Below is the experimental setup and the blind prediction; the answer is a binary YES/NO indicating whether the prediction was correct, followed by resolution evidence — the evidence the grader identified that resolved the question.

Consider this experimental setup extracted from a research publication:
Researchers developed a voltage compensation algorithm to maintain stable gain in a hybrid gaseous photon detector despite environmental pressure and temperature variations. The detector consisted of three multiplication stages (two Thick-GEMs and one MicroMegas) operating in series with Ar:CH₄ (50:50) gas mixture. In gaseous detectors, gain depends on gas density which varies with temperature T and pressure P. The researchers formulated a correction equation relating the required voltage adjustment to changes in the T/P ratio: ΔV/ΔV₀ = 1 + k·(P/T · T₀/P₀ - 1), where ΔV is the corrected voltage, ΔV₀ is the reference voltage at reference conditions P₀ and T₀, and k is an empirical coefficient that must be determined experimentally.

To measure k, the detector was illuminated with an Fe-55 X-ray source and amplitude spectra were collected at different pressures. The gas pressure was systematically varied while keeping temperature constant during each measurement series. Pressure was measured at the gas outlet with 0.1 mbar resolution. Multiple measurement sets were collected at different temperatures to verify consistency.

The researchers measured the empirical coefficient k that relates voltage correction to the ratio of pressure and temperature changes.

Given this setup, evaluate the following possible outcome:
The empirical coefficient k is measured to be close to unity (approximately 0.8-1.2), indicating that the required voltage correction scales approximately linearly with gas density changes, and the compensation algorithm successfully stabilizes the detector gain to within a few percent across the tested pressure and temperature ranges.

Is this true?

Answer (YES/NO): NO